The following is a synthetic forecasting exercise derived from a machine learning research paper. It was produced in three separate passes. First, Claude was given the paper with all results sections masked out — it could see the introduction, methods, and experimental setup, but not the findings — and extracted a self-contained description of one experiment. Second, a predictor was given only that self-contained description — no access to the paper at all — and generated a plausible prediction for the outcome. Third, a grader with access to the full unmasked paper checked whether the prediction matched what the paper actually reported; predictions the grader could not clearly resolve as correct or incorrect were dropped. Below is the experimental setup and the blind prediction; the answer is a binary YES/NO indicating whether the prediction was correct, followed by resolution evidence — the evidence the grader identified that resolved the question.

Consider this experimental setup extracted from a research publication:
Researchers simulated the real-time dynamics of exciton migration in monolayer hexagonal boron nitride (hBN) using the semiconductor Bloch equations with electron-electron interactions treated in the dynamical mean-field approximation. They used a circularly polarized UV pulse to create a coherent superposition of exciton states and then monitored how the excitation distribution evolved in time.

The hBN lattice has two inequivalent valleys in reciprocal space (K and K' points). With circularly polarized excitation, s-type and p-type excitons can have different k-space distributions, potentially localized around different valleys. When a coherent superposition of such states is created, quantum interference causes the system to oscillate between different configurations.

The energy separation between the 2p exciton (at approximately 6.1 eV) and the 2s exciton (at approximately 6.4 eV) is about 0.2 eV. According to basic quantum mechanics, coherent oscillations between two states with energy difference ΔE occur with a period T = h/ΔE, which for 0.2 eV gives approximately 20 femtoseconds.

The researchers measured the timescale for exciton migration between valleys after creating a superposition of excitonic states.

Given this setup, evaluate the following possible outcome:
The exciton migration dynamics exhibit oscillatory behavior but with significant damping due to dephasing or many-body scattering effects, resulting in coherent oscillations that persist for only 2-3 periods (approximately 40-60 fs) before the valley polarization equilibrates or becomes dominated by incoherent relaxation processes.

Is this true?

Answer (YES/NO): NO